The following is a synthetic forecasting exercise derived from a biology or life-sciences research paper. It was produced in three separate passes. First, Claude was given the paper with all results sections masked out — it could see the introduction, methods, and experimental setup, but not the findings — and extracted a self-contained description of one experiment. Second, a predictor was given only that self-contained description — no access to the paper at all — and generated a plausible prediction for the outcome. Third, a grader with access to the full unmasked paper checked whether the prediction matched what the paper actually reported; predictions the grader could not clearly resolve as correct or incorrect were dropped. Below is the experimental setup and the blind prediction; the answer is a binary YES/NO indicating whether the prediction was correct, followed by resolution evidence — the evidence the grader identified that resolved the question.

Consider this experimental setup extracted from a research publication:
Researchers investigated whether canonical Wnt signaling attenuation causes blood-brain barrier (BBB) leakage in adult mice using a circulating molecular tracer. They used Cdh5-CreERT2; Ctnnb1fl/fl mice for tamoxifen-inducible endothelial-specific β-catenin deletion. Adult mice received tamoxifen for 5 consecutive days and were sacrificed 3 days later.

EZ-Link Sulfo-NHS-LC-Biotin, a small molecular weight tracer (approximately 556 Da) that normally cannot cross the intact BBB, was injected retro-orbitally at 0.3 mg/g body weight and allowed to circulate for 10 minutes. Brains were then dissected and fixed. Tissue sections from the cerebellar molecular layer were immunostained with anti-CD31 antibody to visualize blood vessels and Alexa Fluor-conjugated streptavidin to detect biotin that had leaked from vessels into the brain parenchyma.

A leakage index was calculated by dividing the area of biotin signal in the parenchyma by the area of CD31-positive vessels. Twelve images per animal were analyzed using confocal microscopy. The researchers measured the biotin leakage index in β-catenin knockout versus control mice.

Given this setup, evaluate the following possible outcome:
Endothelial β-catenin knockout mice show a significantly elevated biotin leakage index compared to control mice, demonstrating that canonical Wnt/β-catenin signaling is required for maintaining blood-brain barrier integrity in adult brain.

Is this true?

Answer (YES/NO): YES